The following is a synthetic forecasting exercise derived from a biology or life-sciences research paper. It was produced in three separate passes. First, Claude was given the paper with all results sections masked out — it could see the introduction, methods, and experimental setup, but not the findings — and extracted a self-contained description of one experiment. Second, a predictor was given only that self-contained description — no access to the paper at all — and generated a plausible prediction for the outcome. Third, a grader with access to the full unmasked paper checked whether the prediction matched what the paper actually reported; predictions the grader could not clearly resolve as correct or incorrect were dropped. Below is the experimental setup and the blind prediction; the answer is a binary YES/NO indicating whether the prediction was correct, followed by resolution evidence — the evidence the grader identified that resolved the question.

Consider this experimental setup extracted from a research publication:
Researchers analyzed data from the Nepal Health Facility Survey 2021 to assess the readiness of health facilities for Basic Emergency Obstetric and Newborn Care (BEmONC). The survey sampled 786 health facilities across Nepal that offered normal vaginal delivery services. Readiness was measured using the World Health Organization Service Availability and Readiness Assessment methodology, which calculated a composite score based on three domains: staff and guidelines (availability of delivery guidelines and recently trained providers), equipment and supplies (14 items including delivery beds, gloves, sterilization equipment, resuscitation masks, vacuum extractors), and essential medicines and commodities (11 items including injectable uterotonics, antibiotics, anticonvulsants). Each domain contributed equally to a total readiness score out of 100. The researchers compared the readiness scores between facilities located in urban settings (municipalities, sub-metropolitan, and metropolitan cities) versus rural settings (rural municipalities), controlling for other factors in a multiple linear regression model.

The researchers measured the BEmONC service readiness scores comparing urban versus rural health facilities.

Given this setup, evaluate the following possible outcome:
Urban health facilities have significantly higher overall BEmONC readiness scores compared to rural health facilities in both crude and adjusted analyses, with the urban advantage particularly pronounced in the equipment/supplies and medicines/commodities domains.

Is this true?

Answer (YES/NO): NO